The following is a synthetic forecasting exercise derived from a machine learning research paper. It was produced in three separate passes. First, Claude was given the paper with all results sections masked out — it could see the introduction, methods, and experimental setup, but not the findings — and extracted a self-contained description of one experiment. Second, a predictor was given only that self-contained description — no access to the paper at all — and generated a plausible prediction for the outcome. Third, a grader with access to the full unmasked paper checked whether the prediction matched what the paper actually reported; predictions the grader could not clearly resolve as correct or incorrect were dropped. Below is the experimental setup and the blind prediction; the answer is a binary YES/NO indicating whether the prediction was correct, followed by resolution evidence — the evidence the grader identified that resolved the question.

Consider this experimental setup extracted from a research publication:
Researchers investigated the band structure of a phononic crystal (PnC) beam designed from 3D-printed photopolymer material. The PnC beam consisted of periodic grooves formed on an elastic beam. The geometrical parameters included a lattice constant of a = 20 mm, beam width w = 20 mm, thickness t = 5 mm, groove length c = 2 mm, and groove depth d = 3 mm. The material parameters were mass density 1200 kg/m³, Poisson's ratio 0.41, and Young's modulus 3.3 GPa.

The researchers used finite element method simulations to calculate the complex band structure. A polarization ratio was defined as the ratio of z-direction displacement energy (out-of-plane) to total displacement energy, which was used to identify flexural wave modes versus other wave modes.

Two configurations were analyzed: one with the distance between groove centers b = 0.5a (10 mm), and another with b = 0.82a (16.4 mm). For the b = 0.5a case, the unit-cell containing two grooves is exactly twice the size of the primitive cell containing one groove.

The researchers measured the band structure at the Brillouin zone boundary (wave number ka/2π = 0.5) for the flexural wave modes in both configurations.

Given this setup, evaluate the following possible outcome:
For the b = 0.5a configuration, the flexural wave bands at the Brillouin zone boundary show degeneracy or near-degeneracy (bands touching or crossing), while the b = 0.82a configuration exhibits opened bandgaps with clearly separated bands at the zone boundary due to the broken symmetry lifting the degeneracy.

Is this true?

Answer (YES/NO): YES